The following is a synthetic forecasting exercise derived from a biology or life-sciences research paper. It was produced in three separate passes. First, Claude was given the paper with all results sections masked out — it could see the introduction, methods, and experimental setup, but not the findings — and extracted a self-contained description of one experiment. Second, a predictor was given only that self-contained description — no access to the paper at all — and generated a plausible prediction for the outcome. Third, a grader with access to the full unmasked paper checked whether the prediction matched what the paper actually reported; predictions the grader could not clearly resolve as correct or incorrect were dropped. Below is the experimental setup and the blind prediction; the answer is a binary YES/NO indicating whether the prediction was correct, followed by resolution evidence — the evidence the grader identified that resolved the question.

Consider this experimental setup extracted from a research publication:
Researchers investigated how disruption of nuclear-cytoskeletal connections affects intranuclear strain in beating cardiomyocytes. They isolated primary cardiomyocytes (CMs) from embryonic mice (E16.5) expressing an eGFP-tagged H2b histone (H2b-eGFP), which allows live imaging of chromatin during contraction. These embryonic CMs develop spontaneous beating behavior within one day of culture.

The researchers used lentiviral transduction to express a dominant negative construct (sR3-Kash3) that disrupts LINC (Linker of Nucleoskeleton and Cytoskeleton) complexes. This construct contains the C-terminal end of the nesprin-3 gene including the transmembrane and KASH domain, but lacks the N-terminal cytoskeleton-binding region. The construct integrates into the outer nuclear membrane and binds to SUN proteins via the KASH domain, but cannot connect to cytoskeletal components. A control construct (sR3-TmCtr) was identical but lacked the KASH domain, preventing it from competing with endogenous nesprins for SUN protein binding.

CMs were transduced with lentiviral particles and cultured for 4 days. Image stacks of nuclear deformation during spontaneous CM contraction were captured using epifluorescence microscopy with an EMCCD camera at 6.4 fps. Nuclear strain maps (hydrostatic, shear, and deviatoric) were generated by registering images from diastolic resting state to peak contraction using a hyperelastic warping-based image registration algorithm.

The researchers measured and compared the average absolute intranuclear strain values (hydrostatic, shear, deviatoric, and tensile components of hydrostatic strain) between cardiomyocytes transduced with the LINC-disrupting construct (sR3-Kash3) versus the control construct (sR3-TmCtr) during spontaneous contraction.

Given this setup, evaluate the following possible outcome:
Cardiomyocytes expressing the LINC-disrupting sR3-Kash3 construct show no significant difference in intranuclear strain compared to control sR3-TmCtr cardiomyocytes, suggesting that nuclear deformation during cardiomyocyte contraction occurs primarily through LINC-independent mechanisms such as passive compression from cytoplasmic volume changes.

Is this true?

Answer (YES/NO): NO